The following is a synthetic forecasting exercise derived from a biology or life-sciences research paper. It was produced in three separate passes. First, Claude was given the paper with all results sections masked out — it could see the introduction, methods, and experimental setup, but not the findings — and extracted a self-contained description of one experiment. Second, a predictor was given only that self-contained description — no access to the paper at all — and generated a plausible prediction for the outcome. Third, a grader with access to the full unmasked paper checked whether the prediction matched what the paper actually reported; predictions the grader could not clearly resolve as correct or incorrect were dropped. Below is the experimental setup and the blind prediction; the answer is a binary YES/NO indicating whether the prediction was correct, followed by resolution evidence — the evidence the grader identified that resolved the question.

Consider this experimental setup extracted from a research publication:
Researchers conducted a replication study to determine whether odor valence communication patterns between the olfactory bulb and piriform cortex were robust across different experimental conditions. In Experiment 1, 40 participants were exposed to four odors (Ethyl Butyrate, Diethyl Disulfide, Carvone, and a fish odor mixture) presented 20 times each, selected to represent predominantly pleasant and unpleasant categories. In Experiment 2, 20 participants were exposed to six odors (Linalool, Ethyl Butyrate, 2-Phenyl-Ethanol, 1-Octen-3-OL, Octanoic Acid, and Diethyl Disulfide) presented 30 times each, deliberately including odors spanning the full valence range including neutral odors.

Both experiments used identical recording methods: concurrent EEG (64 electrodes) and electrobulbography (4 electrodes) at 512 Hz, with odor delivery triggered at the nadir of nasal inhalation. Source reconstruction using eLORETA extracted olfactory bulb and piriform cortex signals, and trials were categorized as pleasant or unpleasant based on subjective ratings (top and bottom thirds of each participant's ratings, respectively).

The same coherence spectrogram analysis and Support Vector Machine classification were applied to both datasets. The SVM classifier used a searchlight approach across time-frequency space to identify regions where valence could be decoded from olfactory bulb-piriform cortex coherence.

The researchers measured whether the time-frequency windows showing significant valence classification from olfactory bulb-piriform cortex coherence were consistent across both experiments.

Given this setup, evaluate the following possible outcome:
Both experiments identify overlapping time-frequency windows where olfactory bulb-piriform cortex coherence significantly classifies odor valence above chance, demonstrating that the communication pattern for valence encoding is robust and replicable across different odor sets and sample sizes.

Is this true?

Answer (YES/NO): YES